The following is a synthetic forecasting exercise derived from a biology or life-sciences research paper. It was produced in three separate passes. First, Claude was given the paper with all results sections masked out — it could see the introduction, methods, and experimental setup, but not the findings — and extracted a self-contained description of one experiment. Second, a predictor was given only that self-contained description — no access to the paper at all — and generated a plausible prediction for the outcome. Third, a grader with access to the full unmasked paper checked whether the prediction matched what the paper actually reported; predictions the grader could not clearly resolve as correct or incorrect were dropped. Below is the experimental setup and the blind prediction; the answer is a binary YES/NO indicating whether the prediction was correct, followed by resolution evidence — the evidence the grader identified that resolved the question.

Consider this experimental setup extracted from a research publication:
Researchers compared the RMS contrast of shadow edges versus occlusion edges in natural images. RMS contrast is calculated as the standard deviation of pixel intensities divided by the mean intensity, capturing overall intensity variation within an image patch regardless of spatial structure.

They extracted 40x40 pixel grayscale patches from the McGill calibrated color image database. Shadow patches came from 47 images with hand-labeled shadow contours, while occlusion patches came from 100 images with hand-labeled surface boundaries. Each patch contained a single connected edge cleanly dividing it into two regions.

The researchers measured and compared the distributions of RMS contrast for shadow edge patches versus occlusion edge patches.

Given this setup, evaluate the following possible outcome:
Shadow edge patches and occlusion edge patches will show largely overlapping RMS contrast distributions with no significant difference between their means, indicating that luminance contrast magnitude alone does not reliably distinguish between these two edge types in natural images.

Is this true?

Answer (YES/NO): NO